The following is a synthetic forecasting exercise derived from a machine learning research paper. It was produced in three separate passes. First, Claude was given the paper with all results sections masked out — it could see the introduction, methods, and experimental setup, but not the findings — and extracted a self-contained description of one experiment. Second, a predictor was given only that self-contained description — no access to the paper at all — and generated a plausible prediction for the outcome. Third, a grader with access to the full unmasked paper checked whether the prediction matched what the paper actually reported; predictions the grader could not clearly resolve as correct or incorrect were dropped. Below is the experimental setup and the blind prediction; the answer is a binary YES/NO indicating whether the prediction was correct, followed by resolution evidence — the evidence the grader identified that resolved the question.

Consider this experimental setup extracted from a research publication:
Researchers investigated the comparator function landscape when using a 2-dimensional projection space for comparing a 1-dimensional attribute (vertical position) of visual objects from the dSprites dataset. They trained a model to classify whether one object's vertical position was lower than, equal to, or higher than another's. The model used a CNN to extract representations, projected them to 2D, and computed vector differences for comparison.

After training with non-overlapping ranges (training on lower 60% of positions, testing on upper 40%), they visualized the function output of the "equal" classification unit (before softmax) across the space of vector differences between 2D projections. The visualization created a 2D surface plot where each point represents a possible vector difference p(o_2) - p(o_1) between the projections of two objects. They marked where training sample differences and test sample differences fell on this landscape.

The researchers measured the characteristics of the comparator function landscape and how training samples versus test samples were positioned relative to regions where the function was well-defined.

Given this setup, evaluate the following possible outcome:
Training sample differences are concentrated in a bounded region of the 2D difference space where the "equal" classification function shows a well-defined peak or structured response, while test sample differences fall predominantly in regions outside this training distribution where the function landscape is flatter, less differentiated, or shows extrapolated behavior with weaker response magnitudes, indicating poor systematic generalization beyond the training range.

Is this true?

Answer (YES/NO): NO